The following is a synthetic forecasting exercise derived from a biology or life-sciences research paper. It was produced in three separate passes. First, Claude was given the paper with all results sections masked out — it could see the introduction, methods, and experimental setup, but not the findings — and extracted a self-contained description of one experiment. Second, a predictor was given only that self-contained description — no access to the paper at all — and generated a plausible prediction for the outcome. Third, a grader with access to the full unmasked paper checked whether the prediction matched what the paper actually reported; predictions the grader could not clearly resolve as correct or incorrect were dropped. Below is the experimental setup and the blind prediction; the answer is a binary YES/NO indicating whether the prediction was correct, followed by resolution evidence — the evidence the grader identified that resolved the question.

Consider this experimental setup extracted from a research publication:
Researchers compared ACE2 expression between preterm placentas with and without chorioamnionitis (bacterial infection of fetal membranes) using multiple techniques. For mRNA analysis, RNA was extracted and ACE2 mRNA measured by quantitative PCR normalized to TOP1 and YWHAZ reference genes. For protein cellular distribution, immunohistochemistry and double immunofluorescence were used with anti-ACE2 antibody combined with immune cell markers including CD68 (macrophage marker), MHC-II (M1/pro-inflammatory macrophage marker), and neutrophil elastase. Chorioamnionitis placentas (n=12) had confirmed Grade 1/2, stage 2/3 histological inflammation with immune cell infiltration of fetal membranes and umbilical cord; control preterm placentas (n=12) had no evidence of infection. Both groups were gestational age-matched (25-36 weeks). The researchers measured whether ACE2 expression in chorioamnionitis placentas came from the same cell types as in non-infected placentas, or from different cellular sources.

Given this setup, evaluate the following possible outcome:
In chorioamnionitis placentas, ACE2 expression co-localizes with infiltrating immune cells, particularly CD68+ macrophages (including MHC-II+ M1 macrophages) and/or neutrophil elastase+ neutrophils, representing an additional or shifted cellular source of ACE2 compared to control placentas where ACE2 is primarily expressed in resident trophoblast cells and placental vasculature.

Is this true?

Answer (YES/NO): YES